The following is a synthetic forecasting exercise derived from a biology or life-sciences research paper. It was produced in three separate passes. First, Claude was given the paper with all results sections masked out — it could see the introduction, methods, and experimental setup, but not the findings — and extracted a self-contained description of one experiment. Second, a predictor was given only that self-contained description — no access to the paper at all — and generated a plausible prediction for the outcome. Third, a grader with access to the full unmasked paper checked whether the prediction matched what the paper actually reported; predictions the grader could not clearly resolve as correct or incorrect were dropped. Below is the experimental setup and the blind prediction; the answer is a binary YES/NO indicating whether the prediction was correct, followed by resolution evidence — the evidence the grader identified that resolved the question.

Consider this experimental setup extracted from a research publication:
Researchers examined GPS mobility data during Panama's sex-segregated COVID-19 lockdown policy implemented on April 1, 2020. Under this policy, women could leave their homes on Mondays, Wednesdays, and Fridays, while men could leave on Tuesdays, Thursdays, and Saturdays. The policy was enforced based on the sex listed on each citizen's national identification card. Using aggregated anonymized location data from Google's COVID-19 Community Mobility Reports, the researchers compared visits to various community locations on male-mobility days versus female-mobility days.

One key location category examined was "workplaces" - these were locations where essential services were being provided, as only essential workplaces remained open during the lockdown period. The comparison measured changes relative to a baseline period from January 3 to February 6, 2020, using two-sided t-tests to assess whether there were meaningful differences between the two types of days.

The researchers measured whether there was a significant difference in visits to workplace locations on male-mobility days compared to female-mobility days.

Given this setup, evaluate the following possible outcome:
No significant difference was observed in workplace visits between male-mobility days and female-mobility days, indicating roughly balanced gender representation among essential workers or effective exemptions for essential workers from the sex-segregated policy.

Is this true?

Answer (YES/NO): YES